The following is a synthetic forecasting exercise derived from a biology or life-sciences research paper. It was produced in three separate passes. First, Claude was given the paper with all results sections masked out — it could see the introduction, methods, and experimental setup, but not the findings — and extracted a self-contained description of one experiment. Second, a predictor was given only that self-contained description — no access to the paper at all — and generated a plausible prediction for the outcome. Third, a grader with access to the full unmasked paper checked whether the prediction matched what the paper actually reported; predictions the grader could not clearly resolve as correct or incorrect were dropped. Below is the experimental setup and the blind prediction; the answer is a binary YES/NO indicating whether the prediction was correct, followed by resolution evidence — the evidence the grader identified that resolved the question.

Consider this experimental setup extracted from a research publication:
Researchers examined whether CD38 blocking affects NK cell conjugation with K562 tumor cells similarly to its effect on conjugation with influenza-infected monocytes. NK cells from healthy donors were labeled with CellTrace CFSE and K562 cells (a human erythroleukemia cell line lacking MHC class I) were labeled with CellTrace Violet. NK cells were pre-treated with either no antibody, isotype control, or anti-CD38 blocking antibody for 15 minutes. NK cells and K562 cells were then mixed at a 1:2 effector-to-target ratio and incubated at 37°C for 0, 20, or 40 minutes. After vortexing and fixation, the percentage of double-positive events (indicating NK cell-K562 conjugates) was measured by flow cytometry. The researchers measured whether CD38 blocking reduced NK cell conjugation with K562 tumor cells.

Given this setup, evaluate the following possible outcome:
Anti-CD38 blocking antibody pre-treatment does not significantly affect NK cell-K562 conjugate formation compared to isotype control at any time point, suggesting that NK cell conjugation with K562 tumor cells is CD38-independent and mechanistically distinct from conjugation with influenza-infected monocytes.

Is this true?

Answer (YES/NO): NO